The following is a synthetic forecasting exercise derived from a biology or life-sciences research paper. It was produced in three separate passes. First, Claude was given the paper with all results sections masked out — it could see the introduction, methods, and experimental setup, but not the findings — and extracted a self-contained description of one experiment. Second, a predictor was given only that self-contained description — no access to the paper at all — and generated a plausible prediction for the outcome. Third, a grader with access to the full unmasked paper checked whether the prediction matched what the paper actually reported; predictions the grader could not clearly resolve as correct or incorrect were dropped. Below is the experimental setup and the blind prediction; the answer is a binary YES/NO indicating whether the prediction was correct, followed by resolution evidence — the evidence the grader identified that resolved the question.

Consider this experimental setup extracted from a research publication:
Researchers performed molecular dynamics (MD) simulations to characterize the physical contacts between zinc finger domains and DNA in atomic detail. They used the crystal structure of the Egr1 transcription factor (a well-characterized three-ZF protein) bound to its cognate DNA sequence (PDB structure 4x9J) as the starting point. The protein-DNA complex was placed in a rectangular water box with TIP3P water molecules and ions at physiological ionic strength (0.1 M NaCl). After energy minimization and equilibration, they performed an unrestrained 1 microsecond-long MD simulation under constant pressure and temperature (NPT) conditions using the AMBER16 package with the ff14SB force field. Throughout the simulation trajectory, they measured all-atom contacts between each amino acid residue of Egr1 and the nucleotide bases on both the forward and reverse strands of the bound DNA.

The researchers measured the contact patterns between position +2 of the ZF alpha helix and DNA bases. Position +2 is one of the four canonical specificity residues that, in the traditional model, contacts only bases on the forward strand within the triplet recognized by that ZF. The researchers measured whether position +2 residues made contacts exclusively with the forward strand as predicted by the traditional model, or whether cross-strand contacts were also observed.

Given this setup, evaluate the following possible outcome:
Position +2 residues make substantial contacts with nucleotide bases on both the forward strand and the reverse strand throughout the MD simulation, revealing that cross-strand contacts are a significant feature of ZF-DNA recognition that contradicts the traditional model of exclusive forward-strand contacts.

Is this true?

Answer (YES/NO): NO